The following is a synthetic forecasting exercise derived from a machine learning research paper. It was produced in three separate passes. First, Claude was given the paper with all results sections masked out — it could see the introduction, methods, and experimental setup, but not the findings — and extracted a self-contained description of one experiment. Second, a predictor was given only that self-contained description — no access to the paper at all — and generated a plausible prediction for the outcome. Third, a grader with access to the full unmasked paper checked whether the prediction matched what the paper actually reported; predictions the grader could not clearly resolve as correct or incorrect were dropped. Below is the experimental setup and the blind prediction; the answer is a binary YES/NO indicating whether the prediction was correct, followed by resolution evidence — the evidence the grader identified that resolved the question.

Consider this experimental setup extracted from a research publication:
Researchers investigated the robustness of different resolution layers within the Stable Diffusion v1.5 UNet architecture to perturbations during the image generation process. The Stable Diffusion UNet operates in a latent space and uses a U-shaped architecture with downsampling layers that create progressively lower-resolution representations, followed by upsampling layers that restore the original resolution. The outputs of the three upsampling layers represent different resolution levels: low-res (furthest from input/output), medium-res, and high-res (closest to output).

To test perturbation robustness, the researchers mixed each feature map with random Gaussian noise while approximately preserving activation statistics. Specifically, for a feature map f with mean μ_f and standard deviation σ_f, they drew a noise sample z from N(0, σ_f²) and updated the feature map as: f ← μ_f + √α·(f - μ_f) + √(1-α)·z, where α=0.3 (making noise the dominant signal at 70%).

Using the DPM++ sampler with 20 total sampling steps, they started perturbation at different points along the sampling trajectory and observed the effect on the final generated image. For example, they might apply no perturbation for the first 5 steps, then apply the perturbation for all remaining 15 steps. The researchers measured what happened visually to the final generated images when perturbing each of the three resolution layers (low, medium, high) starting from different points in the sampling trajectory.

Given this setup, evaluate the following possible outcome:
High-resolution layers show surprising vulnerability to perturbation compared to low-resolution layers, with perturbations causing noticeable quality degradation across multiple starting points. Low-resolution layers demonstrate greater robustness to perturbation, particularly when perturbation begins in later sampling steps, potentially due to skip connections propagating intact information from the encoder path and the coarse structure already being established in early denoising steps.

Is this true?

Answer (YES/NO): YES